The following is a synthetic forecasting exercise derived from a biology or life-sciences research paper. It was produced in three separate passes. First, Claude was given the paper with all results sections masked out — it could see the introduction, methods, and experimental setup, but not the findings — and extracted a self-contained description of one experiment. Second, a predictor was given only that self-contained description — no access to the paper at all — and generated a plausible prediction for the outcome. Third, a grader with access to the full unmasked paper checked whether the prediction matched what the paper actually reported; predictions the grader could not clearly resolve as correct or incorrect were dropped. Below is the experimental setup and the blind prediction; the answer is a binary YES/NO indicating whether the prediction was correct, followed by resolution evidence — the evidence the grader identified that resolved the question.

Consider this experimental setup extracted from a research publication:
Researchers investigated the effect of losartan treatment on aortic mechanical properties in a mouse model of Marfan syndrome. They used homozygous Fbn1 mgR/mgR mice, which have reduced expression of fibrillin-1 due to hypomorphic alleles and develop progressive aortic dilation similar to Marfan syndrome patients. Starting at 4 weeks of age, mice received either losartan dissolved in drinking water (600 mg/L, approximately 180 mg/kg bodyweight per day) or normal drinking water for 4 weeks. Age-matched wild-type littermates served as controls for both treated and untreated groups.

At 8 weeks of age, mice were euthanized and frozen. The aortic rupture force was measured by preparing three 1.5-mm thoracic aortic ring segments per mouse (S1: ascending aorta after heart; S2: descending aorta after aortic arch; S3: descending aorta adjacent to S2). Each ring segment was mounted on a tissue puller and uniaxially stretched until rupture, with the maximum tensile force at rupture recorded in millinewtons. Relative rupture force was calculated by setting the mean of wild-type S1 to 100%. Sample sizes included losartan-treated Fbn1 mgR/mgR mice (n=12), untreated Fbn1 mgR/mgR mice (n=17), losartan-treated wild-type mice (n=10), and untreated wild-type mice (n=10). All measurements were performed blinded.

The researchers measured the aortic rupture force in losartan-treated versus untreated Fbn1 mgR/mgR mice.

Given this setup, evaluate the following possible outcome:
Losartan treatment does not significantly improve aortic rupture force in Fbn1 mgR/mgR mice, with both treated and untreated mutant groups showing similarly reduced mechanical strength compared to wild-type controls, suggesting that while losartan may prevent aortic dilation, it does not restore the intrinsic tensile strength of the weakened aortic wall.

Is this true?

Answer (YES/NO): YES